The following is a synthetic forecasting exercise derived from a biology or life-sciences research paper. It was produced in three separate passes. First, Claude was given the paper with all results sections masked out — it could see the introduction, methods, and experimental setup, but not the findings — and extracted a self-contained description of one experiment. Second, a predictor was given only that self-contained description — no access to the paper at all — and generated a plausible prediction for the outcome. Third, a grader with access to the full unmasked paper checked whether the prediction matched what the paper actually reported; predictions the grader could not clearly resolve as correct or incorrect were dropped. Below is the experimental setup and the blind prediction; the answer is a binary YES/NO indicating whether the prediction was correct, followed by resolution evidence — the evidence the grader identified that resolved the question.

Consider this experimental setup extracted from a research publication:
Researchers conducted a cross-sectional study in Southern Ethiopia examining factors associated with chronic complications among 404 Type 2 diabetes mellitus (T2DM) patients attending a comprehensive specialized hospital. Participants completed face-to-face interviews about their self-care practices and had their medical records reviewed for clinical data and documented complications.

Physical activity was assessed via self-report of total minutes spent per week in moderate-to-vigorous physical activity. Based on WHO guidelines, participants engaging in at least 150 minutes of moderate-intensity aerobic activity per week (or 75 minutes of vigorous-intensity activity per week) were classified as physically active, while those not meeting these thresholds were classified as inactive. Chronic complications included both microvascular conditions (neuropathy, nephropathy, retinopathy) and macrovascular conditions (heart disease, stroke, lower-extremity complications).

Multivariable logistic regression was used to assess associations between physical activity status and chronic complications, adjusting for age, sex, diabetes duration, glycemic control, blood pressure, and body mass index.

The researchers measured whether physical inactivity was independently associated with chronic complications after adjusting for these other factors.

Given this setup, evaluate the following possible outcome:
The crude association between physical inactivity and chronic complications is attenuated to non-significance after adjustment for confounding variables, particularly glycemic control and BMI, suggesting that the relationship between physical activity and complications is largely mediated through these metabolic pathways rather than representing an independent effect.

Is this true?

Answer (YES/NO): NO